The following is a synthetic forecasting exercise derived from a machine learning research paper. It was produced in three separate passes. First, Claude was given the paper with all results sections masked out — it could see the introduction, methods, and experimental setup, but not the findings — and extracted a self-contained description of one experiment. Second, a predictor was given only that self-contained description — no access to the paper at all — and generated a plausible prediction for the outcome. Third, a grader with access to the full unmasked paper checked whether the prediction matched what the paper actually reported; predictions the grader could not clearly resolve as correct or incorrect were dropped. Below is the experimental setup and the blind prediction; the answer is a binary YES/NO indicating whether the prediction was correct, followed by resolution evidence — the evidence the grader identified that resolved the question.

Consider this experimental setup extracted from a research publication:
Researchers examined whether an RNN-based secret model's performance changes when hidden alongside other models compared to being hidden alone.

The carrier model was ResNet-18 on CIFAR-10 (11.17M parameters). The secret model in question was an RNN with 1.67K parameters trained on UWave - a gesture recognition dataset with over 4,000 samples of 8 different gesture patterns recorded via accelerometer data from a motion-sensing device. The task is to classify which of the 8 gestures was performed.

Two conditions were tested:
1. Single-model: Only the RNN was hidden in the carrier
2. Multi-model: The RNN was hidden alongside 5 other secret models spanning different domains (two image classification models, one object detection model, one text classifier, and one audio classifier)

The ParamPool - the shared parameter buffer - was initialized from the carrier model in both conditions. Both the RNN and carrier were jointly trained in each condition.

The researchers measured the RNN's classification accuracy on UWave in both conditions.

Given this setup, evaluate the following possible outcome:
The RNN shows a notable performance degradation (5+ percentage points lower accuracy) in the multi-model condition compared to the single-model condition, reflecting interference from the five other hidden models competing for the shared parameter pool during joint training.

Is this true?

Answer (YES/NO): NO